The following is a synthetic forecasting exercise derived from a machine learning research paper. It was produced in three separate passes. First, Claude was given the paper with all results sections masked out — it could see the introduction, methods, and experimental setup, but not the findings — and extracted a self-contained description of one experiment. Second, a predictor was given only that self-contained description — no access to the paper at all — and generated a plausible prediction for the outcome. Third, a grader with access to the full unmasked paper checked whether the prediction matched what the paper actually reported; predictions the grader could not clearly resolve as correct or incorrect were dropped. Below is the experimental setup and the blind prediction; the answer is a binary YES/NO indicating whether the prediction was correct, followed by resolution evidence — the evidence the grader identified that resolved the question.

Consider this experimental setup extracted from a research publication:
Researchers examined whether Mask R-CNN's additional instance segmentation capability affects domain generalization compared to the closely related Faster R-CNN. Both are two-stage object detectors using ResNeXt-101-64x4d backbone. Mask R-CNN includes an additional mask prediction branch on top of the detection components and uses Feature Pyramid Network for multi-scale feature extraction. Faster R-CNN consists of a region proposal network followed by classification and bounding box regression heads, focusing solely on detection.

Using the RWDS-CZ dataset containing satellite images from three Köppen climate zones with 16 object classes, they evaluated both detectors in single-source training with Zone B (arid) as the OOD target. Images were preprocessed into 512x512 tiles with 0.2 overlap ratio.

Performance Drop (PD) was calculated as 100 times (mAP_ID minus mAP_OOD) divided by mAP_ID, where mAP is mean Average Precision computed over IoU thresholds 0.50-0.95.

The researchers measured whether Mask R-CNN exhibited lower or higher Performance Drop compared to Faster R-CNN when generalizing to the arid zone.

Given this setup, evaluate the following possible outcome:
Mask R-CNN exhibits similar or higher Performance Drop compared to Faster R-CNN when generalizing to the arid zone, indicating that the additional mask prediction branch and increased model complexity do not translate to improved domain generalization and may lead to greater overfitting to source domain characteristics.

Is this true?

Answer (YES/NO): YES